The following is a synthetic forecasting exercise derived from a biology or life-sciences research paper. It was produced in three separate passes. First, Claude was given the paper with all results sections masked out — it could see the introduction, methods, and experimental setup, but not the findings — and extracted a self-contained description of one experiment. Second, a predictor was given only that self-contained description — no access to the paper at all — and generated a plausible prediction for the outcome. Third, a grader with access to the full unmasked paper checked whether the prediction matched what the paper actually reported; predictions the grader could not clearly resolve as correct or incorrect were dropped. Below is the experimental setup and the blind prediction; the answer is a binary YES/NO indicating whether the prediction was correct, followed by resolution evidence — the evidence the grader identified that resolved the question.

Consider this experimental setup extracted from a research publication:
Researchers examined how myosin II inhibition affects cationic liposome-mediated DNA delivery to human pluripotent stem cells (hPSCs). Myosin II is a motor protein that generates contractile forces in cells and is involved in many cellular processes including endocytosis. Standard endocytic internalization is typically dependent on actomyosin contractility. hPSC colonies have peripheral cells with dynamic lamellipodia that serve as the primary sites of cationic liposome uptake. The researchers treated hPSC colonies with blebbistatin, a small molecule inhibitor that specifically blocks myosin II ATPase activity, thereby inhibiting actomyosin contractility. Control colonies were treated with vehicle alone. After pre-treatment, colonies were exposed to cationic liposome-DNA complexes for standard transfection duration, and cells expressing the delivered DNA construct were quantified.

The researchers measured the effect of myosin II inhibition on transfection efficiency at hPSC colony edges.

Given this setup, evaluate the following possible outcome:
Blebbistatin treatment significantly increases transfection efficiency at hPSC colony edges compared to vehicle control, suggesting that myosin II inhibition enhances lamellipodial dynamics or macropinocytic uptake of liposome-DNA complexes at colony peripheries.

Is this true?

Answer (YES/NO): YES